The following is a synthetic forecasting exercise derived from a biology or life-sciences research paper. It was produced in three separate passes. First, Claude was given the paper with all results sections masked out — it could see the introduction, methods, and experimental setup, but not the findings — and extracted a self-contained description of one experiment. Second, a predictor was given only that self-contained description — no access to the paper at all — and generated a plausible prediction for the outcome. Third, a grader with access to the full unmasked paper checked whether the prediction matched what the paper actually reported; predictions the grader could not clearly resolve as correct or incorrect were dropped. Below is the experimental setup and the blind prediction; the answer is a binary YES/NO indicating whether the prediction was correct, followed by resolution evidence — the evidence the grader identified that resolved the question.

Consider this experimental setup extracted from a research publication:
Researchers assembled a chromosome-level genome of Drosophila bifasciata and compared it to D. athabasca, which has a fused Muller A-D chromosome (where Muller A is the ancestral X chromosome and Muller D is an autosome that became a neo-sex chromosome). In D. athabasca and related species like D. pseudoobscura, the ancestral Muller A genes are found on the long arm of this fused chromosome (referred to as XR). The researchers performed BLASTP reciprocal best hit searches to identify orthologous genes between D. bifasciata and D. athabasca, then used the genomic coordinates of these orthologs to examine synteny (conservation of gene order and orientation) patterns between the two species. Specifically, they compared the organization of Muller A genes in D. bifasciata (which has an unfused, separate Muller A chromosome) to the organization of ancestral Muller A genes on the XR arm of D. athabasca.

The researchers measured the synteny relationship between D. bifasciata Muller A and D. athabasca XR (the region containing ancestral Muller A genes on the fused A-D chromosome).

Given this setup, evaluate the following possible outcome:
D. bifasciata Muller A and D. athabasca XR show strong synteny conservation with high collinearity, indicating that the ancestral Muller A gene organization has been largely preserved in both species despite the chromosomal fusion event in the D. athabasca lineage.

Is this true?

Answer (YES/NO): NO